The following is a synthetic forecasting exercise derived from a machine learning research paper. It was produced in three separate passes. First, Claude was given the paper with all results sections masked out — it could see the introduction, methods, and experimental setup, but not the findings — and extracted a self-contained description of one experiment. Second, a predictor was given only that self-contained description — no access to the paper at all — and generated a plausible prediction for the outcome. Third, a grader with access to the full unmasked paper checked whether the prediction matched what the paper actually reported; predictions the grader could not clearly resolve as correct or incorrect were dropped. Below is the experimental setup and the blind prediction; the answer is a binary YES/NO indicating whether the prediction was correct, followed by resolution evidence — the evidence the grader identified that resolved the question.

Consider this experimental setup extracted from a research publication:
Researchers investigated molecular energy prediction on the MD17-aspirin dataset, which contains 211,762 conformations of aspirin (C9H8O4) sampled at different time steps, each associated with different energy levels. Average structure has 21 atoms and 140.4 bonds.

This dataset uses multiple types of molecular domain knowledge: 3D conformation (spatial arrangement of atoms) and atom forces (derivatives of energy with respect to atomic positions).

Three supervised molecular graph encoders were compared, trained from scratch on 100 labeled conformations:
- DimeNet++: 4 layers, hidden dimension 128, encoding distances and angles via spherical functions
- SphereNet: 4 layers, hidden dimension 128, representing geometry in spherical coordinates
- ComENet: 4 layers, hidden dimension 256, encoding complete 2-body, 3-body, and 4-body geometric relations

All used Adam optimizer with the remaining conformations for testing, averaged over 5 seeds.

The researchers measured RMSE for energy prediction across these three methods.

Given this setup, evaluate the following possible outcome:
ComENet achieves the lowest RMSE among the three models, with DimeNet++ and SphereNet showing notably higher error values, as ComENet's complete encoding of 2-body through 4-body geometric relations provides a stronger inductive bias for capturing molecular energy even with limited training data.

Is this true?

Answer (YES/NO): NO